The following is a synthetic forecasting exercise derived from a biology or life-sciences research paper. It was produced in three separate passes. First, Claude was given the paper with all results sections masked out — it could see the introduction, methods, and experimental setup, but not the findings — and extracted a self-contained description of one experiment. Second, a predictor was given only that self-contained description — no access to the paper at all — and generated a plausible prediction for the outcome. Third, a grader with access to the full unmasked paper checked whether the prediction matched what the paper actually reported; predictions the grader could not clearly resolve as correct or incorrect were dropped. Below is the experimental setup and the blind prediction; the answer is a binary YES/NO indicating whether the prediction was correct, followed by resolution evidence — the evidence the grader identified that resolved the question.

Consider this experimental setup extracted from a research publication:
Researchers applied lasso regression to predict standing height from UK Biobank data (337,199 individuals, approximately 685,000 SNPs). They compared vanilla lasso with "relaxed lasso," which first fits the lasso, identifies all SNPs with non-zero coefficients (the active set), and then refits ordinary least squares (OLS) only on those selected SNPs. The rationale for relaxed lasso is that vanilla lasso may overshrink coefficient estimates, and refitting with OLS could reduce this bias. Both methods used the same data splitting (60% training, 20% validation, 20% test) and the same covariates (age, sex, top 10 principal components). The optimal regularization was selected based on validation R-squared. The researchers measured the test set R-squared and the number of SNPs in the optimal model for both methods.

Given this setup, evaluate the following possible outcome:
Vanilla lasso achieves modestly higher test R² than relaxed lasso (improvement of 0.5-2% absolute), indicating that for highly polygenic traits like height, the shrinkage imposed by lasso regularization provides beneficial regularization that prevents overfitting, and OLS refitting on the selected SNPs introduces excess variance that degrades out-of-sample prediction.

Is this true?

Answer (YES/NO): NO